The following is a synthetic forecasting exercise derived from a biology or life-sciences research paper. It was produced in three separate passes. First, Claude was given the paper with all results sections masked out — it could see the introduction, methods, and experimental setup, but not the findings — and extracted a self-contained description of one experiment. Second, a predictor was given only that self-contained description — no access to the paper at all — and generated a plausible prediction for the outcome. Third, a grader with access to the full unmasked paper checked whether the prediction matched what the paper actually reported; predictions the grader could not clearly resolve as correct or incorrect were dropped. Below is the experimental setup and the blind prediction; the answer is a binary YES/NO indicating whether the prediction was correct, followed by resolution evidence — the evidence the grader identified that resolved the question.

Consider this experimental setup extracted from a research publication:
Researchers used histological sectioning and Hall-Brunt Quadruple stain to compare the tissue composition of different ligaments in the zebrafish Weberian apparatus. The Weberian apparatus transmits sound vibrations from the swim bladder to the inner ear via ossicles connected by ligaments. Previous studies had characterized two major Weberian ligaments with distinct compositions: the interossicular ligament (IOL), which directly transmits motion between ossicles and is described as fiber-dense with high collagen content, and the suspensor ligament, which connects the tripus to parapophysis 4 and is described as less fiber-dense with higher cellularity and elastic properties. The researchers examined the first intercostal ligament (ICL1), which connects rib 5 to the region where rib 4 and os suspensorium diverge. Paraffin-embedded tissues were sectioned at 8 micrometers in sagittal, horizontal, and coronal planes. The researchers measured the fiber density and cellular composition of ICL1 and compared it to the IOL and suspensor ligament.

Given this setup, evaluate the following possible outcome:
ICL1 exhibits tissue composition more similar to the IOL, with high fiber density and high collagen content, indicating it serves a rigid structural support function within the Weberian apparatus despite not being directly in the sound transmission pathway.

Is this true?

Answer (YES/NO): YES